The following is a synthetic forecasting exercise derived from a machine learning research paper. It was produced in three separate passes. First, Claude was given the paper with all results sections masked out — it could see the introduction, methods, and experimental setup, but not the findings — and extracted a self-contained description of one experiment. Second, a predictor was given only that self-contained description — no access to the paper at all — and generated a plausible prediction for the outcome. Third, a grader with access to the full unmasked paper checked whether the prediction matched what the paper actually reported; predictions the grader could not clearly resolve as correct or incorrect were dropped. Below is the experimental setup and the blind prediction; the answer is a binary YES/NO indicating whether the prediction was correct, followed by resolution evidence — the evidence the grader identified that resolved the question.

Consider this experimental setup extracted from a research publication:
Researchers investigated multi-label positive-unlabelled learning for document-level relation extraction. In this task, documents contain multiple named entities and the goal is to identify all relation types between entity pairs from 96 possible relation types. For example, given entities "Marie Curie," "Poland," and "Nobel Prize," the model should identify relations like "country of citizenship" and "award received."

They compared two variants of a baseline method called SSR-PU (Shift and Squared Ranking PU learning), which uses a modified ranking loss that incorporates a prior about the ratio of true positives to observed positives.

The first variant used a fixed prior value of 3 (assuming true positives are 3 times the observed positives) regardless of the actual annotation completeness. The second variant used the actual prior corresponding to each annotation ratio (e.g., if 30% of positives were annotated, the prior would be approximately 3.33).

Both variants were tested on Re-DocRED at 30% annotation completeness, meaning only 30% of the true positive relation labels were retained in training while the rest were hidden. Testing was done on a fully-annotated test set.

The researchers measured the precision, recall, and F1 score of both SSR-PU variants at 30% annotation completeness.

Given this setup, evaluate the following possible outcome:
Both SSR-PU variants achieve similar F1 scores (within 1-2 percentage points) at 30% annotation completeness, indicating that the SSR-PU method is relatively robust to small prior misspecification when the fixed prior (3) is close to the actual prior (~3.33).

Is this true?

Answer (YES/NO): NO